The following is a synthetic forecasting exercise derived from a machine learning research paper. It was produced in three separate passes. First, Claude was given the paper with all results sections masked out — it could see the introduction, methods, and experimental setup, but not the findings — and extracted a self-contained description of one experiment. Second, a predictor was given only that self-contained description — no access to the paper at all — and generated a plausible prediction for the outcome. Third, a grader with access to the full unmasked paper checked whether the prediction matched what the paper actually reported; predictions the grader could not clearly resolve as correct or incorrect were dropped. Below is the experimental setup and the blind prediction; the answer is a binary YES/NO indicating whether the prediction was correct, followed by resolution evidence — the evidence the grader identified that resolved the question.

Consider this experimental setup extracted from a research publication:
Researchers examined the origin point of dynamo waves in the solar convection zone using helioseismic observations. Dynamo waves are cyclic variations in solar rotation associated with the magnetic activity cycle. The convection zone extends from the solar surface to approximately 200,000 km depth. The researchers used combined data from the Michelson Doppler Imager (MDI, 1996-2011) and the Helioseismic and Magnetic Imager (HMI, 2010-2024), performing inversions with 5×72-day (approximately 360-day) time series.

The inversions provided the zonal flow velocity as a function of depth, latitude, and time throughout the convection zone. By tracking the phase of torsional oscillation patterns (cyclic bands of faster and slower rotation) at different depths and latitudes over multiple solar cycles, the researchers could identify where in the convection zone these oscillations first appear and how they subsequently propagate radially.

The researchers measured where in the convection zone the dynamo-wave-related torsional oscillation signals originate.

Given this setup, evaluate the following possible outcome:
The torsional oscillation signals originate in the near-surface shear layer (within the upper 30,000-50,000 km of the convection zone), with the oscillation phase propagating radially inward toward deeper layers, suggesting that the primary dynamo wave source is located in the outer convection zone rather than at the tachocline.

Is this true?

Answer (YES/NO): NO